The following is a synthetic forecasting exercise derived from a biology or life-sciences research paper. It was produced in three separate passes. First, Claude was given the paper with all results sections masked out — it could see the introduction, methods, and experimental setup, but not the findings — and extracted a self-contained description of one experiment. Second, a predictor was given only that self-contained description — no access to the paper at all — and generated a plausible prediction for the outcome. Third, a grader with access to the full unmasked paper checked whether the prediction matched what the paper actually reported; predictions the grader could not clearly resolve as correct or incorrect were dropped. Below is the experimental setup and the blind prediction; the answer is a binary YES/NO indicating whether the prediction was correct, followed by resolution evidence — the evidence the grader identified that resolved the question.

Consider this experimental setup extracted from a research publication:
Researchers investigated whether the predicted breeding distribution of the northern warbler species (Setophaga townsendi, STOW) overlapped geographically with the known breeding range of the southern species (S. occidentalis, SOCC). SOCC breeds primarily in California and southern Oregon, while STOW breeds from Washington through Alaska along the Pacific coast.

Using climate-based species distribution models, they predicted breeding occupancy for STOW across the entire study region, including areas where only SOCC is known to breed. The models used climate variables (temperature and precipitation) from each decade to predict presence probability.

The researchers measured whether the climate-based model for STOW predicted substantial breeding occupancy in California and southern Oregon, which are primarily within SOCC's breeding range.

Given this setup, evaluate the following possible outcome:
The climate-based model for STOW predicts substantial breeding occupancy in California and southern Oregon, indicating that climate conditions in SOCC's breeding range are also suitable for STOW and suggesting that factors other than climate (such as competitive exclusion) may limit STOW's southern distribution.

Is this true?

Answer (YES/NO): YES